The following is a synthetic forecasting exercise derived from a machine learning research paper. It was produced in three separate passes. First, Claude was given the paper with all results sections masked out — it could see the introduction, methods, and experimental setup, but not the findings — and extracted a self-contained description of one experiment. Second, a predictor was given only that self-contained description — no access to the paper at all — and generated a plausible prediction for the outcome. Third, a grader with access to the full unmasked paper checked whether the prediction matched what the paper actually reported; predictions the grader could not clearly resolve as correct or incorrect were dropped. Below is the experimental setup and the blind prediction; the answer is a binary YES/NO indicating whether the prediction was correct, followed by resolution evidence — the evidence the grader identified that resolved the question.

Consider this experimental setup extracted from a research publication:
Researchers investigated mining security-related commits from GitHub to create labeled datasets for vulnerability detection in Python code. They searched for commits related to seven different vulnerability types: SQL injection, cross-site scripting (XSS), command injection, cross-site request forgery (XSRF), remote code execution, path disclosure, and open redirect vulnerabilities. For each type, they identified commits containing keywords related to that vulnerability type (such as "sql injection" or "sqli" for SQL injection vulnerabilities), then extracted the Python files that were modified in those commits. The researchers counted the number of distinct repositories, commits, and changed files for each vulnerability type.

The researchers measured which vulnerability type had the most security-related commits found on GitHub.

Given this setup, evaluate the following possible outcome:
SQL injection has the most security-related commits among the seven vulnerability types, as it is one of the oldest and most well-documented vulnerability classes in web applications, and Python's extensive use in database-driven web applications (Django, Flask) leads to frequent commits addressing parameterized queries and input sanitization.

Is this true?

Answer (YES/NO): YES